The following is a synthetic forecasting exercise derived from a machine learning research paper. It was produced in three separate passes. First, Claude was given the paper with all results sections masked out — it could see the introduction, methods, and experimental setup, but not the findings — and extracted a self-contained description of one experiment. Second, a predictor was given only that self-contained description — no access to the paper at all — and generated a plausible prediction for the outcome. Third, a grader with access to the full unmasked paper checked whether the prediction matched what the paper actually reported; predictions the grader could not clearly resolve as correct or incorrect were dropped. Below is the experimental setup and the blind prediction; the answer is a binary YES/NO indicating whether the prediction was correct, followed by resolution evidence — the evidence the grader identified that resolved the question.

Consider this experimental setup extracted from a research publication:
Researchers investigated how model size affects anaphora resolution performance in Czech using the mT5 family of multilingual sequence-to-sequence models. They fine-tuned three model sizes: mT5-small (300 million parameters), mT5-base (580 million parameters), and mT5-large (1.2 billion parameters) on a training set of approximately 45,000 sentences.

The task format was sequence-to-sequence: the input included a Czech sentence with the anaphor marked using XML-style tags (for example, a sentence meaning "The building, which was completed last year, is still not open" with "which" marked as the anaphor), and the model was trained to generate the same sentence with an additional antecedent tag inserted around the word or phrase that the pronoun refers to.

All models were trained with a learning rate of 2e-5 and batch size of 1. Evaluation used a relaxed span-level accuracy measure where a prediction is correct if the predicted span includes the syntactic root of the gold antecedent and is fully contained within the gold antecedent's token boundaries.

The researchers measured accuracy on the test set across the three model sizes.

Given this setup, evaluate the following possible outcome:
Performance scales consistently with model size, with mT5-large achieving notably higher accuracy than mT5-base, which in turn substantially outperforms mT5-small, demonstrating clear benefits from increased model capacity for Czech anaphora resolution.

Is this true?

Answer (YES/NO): NO